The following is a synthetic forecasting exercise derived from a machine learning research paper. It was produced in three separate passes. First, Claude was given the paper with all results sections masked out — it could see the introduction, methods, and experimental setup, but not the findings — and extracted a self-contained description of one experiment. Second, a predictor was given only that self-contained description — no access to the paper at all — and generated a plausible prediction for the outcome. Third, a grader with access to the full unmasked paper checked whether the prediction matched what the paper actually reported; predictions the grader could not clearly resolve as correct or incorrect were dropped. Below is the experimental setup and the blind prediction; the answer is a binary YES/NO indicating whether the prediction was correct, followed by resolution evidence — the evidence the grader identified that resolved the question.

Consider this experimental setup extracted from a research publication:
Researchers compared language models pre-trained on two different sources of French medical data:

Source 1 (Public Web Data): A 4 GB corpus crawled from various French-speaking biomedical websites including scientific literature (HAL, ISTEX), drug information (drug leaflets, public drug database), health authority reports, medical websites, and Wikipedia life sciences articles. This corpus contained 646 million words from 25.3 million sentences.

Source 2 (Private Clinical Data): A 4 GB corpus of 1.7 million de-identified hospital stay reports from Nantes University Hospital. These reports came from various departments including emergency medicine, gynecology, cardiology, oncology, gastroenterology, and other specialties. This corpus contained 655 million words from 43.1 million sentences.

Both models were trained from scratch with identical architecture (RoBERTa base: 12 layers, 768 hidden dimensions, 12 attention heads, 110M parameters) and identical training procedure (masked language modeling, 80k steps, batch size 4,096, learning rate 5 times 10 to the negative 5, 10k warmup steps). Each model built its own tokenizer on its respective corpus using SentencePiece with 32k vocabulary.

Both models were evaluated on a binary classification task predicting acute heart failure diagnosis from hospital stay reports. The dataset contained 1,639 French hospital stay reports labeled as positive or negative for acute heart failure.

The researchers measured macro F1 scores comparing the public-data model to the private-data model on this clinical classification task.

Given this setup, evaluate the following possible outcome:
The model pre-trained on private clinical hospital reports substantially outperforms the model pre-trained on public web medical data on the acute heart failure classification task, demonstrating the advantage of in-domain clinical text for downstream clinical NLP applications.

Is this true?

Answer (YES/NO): NO